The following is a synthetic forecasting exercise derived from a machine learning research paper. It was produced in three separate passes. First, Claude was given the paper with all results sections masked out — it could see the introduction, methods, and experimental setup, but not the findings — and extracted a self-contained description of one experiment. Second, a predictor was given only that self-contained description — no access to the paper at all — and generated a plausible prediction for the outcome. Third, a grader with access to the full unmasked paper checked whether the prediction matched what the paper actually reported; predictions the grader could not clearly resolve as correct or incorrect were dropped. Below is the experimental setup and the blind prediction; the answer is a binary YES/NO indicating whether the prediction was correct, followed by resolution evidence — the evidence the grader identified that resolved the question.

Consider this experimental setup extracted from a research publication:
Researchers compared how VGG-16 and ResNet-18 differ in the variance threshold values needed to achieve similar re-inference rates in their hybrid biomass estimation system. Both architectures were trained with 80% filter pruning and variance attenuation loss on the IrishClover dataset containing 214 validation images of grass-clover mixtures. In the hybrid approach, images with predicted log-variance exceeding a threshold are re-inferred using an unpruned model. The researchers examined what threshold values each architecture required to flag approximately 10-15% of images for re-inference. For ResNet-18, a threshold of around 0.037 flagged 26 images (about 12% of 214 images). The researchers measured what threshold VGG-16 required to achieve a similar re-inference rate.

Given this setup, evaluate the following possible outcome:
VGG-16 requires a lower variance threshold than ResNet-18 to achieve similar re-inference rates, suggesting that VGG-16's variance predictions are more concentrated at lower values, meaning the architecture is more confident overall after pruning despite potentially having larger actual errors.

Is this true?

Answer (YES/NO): NO